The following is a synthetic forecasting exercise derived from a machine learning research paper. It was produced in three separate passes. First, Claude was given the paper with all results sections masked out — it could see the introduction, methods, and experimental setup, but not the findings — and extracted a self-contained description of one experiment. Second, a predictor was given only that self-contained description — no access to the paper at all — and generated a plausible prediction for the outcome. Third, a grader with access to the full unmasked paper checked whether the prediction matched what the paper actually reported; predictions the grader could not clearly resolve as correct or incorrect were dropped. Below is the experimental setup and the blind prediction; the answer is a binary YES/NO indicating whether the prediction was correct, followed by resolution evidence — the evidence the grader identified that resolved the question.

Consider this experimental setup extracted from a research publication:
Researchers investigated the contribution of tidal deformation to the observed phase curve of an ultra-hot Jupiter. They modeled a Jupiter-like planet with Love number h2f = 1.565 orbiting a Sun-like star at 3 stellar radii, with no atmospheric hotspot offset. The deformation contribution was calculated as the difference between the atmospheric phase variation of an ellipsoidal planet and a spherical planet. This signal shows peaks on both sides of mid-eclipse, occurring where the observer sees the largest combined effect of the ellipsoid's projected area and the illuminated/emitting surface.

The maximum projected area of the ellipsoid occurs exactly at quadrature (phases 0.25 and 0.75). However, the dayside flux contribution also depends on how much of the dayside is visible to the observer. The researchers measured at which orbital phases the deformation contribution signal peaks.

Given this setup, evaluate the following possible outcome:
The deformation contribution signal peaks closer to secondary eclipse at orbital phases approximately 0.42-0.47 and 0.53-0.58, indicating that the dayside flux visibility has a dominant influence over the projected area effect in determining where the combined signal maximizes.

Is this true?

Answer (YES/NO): NO